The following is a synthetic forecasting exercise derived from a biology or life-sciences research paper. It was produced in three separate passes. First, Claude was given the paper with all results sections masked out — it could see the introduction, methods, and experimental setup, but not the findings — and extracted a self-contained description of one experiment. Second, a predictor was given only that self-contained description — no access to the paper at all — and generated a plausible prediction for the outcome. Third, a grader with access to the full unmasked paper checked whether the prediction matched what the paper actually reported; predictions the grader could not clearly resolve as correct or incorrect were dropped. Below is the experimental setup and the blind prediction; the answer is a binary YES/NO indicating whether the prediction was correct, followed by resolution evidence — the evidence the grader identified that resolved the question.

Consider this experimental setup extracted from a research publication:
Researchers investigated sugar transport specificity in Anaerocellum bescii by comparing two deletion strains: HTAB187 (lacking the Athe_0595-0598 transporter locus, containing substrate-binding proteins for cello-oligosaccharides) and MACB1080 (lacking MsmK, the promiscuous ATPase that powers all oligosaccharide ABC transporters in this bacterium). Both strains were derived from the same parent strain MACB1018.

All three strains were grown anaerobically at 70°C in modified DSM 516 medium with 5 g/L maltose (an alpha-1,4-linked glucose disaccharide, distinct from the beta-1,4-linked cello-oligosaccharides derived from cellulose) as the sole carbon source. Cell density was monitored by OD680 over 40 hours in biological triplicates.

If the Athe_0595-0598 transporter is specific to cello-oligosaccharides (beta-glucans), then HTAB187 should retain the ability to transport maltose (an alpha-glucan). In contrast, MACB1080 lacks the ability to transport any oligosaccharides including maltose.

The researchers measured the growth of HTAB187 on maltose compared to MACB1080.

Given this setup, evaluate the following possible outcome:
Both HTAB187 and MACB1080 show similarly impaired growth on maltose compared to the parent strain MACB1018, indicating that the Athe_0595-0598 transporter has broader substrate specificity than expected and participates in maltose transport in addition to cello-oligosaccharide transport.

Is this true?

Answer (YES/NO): NO